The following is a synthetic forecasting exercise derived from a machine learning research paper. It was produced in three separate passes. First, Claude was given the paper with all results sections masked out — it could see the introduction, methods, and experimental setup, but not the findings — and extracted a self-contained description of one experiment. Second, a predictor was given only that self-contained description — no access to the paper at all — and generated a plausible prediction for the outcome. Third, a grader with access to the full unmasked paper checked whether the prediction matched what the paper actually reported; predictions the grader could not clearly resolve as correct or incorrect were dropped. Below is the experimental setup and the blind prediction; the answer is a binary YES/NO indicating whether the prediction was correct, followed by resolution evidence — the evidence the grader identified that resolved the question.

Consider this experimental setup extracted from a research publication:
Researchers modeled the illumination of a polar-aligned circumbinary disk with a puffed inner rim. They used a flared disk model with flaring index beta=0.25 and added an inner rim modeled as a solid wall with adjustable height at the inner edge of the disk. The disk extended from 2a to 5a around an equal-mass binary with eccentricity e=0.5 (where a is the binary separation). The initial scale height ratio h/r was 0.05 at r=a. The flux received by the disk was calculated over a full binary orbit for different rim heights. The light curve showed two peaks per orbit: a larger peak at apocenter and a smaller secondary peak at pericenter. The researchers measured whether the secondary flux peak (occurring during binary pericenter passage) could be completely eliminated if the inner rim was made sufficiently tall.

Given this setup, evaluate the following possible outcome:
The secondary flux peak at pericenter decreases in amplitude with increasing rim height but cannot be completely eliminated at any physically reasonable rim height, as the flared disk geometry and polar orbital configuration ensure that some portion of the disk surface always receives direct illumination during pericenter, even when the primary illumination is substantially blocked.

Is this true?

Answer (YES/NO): NO